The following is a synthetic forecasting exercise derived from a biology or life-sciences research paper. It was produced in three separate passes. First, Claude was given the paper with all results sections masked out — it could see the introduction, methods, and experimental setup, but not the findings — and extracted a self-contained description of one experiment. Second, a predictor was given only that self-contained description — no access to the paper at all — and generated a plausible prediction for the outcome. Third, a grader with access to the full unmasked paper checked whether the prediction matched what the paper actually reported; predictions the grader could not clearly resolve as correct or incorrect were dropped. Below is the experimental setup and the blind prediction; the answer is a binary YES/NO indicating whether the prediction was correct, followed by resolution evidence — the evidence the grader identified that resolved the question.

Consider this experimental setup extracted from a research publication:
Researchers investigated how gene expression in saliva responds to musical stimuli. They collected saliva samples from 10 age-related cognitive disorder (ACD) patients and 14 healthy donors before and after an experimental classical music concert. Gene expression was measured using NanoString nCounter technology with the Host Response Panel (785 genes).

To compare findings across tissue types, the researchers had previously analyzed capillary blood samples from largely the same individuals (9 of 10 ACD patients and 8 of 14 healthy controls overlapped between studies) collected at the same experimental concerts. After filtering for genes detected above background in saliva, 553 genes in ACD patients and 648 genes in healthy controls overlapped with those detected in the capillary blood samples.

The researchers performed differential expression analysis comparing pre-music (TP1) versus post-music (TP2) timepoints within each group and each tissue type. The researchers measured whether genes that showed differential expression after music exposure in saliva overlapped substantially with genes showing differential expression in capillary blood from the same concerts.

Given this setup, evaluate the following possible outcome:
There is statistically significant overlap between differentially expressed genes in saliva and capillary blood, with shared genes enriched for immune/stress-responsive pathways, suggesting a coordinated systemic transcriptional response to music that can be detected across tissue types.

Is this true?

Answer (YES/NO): NO